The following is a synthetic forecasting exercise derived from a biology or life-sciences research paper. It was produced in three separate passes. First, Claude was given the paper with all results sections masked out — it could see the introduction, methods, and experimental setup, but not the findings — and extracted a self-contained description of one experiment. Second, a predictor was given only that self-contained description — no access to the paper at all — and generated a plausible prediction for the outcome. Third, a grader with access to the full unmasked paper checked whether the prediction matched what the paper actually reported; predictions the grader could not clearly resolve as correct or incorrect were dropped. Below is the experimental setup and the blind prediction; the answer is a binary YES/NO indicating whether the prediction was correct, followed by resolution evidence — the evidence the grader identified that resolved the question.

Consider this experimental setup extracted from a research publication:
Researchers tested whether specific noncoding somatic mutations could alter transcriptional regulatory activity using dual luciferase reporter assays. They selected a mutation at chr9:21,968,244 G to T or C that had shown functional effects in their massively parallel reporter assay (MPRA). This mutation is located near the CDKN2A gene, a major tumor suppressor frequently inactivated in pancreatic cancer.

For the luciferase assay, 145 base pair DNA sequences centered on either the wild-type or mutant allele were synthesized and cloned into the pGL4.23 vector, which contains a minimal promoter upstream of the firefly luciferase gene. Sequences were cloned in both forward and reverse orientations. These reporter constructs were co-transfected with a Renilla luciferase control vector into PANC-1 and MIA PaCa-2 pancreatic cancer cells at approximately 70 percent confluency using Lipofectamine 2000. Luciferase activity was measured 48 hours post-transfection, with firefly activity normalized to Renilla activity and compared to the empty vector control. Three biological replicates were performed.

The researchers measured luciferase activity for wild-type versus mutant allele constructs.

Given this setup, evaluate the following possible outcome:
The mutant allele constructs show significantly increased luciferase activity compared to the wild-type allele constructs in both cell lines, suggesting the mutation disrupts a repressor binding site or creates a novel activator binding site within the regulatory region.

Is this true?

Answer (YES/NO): NO